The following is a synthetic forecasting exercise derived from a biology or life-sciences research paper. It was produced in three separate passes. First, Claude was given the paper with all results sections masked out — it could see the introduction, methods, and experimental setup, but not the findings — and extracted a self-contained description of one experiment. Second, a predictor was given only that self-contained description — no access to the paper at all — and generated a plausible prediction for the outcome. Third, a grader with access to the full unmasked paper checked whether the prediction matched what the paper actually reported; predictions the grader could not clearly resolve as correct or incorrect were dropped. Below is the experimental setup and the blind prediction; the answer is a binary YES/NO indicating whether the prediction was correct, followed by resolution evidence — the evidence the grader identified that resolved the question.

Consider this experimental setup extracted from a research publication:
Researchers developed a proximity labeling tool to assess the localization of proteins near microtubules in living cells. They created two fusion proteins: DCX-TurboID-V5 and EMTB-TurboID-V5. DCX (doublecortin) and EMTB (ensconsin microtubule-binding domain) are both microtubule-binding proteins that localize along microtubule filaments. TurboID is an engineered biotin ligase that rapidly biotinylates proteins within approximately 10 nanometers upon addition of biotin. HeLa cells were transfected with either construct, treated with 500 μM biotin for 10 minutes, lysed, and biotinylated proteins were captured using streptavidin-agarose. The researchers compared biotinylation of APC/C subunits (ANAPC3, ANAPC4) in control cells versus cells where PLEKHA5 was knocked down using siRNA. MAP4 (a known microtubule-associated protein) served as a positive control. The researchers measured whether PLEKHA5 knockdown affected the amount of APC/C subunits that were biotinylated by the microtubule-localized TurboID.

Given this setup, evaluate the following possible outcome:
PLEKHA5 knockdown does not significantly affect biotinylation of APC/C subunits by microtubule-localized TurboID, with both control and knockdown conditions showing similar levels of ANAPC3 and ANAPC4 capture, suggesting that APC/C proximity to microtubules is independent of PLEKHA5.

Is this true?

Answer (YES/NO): NO